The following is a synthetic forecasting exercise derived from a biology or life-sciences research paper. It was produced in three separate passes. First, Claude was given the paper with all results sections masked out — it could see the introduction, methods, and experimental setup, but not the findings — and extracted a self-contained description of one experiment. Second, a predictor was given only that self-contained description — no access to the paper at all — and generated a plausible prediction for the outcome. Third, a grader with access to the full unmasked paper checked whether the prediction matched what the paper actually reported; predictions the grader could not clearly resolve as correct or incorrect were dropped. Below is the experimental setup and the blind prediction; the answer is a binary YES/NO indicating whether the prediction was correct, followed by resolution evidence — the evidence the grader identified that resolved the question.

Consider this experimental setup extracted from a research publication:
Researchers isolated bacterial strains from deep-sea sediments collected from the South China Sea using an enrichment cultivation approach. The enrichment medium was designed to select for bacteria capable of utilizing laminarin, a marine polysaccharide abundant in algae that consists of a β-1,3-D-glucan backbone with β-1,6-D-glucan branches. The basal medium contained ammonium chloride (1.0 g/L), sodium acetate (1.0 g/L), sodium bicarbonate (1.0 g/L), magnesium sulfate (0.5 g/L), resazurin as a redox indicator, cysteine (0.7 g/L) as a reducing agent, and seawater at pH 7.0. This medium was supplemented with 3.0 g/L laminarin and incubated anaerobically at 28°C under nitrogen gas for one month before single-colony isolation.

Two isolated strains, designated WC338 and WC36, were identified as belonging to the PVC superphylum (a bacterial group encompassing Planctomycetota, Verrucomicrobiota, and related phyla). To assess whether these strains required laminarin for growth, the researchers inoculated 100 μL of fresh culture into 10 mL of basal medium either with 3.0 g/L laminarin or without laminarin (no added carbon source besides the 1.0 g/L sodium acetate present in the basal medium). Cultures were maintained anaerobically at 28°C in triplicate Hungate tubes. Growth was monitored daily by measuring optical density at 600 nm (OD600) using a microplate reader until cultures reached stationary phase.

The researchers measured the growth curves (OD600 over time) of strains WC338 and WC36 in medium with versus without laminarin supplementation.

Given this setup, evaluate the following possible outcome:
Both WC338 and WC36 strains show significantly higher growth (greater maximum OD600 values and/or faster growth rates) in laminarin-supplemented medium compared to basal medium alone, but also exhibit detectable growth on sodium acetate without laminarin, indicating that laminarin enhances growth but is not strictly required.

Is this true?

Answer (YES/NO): NO